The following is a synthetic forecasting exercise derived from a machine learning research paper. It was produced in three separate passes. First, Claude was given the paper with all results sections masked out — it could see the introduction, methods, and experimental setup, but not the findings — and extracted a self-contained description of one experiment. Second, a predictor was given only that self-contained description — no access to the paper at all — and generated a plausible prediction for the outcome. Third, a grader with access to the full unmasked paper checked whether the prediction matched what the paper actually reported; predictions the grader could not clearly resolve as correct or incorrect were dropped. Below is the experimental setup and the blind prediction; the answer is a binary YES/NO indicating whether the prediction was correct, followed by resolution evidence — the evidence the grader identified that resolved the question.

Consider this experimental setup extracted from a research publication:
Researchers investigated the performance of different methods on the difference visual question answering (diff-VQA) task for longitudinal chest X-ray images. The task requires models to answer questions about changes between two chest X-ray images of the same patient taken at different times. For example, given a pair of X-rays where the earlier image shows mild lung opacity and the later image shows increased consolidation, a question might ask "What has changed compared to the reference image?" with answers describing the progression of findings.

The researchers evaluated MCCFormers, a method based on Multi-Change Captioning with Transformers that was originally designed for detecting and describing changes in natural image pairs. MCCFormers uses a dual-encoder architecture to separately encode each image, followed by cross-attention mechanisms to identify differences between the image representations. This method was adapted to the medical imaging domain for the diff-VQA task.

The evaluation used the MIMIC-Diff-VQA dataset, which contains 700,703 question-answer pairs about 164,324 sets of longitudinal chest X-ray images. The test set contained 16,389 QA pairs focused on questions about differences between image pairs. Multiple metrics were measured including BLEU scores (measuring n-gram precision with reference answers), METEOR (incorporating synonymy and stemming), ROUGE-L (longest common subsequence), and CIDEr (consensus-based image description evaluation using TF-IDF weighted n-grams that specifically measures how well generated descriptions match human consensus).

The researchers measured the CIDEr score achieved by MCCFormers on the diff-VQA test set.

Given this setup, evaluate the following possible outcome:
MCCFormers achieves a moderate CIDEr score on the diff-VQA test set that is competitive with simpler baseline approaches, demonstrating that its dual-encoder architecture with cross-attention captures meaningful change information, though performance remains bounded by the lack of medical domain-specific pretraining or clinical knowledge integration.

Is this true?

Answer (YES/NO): NO